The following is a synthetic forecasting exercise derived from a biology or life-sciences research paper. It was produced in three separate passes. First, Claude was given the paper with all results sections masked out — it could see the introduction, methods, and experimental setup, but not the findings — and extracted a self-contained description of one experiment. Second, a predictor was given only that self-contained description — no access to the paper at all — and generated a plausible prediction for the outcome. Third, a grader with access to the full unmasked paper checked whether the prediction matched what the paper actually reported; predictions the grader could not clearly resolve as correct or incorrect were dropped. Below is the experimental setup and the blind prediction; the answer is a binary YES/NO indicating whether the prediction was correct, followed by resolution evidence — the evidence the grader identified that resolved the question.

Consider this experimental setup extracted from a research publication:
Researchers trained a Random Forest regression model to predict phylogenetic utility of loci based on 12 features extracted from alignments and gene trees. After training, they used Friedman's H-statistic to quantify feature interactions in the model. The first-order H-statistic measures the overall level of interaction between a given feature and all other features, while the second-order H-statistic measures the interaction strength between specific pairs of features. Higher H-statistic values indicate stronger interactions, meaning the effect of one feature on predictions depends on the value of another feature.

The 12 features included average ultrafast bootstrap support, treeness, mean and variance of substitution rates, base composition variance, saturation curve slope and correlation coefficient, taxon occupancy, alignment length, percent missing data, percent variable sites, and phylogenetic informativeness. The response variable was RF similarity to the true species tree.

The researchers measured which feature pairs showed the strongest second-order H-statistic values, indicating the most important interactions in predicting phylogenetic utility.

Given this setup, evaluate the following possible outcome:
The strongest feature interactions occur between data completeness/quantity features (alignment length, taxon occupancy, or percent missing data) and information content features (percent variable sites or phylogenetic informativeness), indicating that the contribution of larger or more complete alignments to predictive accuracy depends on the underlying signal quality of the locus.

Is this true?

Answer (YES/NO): NO